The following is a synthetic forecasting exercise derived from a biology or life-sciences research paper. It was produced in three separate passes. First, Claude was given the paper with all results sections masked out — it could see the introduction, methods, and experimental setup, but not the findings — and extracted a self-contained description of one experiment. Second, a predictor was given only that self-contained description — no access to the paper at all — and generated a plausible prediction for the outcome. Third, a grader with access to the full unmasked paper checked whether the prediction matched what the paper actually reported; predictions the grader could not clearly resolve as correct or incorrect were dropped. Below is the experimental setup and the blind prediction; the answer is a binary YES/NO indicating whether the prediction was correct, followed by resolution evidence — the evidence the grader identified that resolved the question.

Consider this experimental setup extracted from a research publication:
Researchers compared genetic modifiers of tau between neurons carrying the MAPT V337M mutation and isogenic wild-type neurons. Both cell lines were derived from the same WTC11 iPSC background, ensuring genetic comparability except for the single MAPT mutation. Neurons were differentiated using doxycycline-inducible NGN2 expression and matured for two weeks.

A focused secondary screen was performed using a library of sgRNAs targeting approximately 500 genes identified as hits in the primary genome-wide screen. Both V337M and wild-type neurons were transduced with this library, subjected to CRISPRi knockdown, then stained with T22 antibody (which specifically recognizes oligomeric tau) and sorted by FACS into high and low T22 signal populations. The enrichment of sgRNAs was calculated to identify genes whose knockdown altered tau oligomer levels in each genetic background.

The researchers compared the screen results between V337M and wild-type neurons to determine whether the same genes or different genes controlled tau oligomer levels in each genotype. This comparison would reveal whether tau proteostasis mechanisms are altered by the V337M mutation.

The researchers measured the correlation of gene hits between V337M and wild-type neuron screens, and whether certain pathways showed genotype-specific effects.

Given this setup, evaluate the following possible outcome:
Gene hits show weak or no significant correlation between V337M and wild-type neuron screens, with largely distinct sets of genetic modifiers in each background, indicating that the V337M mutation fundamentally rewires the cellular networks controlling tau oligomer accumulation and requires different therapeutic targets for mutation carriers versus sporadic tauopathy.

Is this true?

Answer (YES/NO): NO